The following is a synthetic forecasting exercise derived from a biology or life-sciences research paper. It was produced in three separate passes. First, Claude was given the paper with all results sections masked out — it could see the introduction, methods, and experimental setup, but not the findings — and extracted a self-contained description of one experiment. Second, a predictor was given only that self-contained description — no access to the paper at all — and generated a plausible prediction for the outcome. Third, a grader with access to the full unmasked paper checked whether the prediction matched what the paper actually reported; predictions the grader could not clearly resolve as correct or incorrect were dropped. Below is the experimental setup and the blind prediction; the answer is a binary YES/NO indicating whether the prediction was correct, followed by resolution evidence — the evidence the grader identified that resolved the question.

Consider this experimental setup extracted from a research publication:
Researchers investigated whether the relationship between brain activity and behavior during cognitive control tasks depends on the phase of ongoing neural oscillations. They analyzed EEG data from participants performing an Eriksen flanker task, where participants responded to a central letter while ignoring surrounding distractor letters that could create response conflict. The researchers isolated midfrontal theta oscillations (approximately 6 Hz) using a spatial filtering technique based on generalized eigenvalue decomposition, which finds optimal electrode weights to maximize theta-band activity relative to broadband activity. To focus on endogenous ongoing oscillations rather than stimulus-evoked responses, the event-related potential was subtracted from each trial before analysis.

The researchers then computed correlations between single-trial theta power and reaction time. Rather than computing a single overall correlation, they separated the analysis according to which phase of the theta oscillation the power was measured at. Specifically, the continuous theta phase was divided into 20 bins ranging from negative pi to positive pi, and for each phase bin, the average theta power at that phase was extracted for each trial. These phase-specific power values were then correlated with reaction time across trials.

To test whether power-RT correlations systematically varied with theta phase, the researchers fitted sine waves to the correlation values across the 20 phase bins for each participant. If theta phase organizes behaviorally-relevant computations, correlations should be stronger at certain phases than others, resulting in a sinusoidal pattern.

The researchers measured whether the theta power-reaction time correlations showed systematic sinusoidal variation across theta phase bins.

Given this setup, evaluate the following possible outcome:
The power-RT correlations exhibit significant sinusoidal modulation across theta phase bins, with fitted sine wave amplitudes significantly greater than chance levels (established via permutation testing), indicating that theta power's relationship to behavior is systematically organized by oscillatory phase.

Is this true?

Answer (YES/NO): YES